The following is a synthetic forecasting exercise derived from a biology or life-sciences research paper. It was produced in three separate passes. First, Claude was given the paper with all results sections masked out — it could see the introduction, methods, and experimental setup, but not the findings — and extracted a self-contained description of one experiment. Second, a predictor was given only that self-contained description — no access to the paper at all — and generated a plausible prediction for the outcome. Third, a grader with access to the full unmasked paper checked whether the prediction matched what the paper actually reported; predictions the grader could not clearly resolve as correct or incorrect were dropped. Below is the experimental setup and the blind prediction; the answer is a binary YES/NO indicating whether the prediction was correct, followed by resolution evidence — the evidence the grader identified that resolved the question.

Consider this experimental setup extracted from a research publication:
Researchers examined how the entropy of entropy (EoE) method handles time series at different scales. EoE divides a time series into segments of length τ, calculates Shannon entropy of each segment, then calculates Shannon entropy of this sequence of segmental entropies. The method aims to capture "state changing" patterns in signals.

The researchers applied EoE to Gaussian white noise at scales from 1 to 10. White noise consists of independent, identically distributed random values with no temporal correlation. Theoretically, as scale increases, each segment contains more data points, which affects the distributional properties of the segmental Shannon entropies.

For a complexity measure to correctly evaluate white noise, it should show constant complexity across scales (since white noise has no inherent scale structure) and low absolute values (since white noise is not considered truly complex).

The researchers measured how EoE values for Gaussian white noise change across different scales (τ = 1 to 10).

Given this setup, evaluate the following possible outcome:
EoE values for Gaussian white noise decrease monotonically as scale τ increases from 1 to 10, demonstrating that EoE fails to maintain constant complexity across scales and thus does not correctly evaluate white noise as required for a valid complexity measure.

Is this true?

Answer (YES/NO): NO